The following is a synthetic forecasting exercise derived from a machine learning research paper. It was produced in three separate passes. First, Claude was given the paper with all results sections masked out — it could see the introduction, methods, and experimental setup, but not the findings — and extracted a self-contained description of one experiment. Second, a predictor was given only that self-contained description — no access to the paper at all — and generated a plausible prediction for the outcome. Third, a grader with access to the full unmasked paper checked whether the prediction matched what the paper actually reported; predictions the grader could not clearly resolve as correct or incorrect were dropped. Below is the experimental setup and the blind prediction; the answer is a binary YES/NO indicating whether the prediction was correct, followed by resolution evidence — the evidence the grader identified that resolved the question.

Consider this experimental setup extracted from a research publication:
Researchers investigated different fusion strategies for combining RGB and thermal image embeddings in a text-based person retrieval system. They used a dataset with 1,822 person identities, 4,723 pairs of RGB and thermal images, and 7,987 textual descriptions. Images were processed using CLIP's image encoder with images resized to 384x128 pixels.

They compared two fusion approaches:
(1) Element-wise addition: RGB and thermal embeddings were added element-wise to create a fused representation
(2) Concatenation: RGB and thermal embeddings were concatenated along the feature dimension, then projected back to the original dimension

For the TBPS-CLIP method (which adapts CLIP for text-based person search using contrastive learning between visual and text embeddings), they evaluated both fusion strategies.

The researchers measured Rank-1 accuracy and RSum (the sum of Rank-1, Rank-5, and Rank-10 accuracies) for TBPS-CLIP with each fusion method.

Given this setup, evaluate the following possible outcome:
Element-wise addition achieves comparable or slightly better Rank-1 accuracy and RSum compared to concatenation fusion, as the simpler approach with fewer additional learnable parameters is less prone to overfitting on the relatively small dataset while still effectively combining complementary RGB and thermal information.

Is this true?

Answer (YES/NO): NO